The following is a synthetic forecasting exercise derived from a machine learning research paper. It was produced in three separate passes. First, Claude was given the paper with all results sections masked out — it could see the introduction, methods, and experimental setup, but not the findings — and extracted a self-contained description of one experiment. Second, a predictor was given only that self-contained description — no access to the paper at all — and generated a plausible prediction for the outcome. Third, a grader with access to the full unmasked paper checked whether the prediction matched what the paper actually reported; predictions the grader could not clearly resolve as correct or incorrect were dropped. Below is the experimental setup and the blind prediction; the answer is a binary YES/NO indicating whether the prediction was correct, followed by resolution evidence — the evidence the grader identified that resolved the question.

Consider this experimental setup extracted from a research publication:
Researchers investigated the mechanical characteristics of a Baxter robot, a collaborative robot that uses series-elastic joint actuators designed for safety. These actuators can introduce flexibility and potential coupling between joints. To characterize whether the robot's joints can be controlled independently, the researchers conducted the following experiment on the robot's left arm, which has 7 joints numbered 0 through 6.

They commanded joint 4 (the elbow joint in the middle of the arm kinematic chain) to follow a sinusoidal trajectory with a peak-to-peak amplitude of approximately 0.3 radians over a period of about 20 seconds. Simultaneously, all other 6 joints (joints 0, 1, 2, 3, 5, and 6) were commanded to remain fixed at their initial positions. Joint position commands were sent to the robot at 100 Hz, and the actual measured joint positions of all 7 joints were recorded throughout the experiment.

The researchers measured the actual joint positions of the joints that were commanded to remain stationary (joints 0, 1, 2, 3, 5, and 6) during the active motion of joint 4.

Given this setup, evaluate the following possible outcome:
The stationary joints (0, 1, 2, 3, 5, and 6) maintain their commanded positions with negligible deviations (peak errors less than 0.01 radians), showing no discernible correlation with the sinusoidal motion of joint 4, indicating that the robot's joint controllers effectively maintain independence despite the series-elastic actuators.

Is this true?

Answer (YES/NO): NO